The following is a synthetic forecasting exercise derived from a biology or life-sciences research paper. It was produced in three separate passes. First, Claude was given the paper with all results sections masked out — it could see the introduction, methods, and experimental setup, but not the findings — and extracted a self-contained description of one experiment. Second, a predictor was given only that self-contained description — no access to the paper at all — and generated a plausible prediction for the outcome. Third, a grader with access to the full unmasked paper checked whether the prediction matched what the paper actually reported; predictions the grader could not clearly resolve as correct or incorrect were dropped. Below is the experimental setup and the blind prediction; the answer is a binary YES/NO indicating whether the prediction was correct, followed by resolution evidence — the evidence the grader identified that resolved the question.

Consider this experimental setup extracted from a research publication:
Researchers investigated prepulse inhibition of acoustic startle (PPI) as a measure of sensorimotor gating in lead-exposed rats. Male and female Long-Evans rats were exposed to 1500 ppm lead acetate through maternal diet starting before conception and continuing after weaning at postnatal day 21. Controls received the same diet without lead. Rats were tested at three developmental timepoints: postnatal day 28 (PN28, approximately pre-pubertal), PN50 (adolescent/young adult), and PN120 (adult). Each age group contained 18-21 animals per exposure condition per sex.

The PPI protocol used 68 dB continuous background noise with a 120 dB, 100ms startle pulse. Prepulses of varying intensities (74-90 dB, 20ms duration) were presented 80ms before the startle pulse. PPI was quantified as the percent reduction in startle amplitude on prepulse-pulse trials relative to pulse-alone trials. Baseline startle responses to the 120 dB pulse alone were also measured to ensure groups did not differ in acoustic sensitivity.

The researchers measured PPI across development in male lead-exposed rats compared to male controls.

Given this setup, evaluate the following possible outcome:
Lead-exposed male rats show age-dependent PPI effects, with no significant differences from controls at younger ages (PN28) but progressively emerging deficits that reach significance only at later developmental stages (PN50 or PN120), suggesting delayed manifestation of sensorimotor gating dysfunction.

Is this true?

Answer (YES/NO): YES